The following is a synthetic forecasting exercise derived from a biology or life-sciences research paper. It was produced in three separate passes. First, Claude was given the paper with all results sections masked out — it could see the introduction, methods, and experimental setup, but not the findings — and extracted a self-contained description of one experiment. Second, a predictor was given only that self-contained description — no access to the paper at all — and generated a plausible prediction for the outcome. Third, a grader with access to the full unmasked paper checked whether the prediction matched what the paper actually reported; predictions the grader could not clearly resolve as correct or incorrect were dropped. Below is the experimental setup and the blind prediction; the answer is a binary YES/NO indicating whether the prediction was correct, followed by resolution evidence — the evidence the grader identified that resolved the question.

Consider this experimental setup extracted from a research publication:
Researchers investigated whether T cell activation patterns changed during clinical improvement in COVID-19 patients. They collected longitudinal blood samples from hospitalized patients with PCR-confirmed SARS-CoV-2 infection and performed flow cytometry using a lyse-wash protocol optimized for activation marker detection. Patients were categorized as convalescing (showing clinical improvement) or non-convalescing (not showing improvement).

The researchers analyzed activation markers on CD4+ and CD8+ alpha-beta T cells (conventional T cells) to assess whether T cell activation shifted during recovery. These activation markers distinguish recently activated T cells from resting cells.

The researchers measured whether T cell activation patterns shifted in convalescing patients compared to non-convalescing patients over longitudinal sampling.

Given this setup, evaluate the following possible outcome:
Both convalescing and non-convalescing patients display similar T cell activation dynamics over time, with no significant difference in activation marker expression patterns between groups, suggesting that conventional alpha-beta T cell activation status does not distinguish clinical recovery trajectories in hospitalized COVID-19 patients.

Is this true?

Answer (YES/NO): NO